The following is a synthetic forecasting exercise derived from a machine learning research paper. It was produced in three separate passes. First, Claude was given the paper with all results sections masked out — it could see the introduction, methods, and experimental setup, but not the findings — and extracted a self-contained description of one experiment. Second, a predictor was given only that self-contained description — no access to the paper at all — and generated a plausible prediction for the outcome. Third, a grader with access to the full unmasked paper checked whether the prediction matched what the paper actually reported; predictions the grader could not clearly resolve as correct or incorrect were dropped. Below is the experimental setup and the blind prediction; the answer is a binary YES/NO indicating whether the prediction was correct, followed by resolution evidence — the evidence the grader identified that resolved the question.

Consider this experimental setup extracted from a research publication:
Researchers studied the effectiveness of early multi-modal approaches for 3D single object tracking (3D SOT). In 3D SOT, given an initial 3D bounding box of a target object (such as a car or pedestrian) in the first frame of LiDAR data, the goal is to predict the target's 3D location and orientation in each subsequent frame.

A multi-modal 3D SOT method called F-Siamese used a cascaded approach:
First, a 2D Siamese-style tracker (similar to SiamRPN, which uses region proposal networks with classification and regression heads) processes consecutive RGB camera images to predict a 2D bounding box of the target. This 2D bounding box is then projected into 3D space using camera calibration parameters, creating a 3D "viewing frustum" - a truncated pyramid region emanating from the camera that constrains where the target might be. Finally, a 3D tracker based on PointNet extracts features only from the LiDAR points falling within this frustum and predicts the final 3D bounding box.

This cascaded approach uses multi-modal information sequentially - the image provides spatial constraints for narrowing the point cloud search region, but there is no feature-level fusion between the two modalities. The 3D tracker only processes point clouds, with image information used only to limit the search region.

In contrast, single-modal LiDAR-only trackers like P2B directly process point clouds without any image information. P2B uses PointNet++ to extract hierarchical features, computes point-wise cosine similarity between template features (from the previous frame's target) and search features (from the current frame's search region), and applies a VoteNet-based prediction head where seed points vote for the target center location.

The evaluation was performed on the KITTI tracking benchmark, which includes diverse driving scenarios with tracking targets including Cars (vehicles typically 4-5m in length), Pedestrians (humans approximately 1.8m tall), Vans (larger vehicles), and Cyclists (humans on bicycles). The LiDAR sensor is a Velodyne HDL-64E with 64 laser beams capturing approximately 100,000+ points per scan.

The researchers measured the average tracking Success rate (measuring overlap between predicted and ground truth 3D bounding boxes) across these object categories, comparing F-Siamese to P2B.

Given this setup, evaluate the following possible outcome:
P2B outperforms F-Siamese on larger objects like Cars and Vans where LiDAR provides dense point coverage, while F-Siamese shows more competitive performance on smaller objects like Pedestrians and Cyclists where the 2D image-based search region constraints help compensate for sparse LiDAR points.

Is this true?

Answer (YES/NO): NO